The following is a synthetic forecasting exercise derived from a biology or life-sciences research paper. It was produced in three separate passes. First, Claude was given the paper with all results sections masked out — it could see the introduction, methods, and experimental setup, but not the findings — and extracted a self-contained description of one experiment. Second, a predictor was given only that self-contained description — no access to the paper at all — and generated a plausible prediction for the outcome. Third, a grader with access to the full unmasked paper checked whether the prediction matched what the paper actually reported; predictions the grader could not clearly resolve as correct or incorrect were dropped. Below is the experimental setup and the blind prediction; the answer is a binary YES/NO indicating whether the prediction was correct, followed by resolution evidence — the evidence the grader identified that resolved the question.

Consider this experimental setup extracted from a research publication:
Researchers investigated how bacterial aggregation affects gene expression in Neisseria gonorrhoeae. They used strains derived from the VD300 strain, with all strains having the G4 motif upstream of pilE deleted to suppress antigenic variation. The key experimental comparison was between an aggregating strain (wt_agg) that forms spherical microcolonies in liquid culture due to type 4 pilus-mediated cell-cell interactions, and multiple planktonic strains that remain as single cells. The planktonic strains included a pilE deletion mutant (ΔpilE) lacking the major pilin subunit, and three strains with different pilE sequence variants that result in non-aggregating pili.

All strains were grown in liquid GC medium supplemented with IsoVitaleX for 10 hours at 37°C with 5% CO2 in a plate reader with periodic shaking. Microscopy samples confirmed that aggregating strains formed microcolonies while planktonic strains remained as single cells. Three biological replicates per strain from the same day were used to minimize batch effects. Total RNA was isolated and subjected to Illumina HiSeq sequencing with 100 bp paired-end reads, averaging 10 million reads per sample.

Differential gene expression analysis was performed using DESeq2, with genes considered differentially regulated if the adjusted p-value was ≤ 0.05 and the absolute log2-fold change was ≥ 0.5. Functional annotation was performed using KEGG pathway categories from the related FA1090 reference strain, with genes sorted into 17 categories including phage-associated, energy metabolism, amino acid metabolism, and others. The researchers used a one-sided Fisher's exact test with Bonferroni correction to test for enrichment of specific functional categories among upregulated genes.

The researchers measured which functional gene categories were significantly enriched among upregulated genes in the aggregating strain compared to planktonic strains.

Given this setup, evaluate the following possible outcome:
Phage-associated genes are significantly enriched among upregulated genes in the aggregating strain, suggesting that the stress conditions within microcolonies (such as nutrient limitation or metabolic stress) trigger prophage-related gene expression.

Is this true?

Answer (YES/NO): YES